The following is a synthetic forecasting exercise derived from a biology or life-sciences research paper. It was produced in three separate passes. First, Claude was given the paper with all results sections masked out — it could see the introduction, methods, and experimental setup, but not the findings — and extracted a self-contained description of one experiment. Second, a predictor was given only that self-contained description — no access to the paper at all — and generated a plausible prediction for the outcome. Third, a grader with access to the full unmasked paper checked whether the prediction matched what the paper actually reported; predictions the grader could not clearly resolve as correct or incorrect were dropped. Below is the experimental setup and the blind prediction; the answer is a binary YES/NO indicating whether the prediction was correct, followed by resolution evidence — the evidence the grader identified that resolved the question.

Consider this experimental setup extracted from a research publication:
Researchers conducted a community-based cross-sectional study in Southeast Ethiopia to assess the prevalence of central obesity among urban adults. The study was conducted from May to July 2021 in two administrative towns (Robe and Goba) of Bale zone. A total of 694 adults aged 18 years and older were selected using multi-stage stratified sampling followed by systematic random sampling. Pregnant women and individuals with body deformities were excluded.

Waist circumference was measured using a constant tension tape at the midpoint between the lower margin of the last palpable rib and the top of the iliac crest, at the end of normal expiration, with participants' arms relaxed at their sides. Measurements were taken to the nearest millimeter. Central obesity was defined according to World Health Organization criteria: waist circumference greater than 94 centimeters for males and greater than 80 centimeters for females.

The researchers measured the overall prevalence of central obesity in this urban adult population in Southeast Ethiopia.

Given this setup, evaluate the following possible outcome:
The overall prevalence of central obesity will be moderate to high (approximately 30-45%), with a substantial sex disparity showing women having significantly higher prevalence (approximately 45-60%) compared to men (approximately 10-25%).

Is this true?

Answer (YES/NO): YES